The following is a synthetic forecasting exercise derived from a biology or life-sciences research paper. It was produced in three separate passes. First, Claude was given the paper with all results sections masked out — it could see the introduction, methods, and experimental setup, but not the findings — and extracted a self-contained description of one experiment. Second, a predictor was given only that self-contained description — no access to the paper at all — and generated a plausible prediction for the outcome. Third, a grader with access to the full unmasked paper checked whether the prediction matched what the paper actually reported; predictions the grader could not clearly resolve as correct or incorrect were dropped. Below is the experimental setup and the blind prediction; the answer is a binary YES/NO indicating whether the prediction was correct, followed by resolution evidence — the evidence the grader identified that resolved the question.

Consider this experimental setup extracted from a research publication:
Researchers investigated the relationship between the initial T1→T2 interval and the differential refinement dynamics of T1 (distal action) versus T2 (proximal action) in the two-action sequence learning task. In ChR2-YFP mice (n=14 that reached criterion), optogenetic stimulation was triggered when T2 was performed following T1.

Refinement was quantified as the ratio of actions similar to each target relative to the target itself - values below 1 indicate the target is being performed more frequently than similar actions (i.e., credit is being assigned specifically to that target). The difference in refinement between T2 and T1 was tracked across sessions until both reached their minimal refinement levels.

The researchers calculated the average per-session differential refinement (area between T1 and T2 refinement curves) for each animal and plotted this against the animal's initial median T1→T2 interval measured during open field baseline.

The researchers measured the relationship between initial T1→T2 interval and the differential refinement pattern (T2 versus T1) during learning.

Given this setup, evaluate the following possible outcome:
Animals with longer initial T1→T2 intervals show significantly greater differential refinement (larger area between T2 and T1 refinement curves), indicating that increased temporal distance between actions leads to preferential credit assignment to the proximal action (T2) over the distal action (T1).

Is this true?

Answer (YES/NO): YES